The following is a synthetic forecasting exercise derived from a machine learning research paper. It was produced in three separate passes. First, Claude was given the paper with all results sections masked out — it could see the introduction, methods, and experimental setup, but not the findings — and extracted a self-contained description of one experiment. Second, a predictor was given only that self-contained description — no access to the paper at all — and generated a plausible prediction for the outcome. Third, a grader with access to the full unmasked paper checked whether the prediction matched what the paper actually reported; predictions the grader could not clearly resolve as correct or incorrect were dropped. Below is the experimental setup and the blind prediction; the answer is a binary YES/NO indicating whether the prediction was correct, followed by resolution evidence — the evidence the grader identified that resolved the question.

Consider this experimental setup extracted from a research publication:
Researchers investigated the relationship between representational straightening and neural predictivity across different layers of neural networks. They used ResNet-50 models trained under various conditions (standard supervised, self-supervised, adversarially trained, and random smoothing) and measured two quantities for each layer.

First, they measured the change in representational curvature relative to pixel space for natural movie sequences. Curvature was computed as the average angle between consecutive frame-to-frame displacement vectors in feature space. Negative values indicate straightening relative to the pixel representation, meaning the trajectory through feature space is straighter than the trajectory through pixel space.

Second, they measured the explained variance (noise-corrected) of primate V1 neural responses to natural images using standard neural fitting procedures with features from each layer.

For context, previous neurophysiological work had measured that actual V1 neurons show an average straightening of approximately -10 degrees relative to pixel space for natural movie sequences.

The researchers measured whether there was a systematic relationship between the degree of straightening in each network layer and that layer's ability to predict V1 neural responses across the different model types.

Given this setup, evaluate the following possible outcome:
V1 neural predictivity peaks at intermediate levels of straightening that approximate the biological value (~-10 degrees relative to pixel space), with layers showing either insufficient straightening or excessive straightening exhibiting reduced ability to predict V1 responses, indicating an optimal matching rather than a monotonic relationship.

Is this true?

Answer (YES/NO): NO